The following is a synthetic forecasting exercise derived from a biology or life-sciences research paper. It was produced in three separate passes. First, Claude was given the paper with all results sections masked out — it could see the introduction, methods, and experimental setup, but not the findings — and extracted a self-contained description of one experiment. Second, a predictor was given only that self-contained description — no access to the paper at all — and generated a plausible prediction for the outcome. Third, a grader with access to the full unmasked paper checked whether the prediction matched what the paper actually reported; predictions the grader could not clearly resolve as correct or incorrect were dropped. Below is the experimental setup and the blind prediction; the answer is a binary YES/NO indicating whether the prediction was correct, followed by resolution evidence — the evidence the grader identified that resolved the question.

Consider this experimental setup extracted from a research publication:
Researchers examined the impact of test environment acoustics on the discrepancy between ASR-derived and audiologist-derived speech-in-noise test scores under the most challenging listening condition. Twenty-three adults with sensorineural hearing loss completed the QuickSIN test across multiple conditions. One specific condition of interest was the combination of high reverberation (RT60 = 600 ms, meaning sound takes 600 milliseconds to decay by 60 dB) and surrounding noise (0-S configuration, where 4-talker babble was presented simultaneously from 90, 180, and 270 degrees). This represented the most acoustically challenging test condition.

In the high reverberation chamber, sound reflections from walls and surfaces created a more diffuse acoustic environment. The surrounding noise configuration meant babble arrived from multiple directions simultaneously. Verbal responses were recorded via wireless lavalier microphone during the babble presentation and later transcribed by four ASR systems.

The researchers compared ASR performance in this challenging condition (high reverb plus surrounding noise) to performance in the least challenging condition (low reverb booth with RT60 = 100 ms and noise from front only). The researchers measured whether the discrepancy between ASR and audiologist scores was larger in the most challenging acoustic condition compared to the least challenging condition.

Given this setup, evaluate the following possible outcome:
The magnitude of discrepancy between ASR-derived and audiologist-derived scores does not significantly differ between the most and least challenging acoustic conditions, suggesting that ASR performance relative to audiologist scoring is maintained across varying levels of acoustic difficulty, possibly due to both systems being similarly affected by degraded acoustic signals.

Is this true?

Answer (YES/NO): YES